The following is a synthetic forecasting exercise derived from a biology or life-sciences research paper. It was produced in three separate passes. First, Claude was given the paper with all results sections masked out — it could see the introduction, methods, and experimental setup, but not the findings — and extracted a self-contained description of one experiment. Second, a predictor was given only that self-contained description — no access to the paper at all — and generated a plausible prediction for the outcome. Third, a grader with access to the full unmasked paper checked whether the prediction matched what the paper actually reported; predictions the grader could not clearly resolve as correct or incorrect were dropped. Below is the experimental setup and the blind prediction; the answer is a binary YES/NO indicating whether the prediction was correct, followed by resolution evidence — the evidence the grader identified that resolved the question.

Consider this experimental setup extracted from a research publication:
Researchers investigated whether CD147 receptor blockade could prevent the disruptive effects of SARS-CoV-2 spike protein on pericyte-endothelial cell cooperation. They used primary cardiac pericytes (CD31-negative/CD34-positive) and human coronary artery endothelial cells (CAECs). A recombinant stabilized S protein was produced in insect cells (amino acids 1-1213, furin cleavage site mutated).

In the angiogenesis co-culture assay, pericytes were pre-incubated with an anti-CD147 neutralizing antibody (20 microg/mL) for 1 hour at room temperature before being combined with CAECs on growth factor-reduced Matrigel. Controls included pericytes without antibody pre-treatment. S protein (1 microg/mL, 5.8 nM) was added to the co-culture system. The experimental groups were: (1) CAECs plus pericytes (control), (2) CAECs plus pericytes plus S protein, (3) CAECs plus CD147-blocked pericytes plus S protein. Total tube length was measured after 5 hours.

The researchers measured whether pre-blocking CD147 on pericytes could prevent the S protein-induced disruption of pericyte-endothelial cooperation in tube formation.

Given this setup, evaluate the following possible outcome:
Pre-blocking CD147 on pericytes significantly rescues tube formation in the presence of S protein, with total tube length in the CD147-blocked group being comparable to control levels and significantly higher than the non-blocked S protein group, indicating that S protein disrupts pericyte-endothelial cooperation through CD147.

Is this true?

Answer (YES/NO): NO